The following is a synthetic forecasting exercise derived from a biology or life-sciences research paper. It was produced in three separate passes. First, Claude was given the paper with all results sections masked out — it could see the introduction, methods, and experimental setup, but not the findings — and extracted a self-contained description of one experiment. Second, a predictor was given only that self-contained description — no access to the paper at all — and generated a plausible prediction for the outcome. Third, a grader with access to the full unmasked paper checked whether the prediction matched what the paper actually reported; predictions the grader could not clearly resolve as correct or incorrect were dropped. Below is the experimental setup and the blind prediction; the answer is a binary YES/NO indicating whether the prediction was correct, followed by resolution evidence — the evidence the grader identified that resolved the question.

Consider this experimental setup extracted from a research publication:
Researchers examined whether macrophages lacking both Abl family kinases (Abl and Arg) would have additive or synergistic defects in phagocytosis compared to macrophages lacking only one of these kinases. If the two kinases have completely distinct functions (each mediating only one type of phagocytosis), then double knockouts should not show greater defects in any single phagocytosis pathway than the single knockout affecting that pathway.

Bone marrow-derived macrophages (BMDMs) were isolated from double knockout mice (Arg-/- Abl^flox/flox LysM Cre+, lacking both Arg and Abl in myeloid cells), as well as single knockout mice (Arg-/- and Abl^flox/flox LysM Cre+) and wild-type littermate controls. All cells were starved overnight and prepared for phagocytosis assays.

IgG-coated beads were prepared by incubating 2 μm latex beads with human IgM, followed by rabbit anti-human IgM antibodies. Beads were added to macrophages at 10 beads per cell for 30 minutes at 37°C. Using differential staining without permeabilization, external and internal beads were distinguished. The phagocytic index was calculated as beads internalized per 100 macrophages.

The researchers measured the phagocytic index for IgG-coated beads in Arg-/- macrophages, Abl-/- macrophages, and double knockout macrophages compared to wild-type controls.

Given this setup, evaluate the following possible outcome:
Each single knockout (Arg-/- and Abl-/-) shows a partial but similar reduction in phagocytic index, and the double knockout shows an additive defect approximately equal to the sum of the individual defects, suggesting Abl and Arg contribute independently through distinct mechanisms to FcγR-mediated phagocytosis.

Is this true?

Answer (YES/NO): NO